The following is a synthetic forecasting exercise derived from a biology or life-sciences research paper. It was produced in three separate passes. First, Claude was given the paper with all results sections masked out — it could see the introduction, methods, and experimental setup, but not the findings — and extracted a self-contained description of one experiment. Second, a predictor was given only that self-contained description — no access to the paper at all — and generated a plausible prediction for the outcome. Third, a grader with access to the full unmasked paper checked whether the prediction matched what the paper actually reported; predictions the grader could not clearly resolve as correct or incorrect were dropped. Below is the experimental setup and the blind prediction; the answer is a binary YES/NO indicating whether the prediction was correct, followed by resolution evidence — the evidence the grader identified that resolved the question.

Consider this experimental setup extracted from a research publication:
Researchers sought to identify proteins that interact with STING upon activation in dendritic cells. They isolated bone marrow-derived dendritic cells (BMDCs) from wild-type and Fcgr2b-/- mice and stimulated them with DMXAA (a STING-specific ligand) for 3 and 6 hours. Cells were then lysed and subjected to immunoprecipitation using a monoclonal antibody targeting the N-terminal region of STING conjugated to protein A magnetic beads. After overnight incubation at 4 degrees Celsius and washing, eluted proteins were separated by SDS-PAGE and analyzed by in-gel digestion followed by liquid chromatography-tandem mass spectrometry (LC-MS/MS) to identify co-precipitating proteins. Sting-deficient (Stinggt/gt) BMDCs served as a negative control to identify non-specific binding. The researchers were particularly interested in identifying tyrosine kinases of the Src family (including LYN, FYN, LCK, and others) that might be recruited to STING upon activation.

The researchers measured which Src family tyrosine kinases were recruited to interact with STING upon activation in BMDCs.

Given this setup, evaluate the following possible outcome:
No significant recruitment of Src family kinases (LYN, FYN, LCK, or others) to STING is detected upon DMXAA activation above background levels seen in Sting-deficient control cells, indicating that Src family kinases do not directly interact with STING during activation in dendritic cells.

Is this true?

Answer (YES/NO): NO